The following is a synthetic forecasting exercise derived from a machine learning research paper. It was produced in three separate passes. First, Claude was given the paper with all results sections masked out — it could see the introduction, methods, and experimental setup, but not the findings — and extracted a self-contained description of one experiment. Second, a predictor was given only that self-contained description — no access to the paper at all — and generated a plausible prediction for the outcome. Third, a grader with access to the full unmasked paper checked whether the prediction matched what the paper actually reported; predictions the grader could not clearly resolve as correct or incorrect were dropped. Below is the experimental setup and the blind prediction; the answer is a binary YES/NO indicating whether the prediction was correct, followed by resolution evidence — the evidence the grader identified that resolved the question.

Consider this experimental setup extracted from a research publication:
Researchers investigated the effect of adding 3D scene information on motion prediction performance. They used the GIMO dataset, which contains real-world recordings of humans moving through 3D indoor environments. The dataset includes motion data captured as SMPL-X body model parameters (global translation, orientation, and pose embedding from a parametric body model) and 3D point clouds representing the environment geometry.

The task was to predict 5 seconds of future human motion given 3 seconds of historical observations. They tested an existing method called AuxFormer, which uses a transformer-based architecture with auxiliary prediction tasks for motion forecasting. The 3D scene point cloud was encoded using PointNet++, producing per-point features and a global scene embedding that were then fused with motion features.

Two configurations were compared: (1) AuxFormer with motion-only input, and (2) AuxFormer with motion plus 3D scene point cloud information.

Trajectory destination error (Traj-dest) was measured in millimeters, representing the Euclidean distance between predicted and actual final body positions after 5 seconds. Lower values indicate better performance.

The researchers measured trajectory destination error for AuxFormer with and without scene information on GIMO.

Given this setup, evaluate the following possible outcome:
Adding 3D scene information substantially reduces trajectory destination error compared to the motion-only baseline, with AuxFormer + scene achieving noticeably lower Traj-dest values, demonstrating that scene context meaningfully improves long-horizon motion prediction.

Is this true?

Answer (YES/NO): NO